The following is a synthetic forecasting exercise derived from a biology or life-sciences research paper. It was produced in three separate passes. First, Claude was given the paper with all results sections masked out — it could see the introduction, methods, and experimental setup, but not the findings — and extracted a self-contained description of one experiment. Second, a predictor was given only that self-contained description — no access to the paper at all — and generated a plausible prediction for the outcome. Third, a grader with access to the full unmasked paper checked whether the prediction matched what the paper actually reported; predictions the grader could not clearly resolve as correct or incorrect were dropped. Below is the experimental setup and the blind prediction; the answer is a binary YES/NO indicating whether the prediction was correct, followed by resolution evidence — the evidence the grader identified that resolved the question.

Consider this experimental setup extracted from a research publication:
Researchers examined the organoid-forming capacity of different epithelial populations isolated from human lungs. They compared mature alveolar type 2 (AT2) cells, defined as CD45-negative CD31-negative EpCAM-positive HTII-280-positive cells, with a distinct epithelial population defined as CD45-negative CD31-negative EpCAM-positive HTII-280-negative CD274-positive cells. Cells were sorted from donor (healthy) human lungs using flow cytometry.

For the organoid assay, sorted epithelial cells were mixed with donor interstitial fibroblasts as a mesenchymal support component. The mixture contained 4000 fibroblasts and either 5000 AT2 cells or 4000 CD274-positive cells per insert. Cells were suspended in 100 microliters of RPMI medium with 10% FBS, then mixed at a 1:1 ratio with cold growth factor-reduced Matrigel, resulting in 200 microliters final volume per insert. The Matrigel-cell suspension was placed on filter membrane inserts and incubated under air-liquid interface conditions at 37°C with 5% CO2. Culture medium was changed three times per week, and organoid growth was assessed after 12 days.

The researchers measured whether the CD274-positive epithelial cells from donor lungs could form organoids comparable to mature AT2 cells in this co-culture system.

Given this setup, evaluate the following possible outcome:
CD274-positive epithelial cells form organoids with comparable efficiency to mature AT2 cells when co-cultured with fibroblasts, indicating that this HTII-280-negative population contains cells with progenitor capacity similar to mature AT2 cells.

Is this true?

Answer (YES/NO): NO